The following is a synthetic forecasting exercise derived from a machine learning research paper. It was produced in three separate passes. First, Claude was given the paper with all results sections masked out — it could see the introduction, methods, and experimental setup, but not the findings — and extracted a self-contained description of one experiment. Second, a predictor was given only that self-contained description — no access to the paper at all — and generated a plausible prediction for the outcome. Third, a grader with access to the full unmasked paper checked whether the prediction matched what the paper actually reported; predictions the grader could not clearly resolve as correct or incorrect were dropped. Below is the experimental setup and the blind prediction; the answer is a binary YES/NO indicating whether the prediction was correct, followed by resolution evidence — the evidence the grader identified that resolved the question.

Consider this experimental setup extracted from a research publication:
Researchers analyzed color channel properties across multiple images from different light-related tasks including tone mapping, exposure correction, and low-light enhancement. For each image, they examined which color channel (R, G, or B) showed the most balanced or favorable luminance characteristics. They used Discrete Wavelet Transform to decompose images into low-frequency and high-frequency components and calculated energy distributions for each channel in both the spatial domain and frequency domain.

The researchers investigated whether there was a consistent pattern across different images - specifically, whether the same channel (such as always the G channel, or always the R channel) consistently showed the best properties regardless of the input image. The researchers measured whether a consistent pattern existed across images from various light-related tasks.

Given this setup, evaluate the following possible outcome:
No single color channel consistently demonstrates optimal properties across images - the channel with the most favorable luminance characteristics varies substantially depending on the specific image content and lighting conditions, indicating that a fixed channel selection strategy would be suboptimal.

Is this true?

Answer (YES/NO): YES